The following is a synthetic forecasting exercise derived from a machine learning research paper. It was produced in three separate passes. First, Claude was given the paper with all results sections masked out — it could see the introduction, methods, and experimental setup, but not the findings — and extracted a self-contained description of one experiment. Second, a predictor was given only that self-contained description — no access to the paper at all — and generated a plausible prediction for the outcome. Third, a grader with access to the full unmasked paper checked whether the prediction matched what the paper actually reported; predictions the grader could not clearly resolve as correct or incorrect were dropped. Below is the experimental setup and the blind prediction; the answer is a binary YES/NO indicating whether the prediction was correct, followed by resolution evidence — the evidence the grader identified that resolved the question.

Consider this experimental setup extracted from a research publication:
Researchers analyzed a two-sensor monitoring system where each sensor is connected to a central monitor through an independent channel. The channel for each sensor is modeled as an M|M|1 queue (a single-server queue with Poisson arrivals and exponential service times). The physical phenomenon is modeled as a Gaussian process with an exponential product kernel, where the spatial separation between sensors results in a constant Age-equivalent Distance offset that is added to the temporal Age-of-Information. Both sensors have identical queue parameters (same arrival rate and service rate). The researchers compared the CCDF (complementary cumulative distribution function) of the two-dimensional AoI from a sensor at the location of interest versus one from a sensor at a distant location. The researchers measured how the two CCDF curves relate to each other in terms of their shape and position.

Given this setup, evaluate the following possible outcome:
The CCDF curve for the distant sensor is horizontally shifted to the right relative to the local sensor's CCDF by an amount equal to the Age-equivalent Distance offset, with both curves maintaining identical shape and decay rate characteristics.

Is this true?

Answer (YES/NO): YES